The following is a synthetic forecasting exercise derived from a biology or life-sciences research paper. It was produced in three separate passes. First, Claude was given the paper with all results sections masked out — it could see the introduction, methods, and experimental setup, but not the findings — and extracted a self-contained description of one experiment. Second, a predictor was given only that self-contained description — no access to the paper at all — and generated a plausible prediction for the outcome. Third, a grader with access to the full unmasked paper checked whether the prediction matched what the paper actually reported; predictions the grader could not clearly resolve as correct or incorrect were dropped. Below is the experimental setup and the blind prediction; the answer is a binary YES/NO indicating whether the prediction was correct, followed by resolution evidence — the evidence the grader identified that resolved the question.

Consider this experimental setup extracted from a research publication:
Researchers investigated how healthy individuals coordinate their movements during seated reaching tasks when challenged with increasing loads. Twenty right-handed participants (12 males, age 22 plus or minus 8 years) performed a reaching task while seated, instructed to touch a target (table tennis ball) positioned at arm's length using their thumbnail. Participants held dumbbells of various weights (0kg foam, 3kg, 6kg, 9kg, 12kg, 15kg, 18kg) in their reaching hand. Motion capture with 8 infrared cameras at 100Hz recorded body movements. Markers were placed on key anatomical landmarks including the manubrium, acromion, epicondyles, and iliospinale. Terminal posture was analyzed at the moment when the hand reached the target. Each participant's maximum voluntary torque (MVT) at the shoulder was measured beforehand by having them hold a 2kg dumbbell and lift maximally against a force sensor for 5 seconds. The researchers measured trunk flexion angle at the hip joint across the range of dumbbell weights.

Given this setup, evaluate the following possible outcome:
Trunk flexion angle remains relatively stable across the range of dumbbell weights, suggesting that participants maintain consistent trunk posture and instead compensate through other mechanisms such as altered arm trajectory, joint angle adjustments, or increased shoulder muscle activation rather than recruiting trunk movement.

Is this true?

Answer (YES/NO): NO